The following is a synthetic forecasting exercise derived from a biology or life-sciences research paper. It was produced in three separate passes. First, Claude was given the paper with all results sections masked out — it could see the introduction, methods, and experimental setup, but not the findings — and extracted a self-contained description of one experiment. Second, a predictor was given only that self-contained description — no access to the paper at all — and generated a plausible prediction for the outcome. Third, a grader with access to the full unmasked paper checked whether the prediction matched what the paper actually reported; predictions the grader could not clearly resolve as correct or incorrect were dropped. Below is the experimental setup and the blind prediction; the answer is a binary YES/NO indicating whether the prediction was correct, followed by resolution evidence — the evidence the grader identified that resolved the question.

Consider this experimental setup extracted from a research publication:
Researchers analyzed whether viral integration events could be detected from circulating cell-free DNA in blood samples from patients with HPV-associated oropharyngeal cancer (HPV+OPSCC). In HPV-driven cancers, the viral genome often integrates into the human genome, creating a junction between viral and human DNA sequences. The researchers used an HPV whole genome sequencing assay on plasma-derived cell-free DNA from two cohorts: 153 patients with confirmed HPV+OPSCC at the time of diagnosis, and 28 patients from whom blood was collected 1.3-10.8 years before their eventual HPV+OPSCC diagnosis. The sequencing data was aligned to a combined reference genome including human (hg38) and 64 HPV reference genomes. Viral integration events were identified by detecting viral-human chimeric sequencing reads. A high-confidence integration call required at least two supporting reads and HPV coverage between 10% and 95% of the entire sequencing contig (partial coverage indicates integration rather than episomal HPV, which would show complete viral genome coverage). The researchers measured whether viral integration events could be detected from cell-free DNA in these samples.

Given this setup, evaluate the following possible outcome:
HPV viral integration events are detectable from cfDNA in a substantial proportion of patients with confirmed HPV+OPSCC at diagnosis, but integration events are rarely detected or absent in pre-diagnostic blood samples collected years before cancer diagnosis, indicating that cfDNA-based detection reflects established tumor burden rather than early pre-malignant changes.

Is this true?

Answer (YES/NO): NO